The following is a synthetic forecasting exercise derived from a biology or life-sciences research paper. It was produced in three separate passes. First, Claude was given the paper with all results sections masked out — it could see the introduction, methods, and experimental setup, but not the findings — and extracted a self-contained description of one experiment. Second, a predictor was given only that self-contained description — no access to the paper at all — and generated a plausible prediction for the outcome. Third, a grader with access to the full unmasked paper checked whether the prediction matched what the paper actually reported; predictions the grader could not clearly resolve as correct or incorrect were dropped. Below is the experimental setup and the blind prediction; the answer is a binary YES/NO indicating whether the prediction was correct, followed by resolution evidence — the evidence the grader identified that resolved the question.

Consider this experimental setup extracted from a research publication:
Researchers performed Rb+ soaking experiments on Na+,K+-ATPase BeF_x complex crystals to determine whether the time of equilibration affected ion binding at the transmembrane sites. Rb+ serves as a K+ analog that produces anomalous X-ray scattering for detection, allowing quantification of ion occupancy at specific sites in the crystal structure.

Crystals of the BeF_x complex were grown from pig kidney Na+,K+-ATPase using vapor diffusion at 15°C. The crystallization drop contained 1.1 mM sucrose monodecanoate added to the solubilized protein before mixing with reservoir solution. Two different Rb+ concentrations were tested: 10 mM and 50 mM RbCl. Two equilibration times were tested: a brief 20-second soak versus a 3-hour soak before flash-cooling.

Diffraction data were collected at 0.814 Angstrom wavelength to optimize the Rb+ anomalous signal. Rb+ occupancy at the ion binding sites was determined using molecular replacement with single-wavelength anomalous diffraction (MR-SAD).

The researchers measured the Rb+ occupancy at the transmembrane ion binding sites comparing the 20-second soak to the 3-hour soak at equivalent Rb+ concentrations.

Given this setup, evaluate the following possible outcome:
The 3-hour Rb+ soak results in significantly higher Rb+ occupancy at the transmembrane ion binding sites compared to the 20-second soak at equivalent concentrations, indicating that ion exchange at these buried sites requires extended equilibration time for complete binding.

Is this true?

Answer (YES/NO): NO